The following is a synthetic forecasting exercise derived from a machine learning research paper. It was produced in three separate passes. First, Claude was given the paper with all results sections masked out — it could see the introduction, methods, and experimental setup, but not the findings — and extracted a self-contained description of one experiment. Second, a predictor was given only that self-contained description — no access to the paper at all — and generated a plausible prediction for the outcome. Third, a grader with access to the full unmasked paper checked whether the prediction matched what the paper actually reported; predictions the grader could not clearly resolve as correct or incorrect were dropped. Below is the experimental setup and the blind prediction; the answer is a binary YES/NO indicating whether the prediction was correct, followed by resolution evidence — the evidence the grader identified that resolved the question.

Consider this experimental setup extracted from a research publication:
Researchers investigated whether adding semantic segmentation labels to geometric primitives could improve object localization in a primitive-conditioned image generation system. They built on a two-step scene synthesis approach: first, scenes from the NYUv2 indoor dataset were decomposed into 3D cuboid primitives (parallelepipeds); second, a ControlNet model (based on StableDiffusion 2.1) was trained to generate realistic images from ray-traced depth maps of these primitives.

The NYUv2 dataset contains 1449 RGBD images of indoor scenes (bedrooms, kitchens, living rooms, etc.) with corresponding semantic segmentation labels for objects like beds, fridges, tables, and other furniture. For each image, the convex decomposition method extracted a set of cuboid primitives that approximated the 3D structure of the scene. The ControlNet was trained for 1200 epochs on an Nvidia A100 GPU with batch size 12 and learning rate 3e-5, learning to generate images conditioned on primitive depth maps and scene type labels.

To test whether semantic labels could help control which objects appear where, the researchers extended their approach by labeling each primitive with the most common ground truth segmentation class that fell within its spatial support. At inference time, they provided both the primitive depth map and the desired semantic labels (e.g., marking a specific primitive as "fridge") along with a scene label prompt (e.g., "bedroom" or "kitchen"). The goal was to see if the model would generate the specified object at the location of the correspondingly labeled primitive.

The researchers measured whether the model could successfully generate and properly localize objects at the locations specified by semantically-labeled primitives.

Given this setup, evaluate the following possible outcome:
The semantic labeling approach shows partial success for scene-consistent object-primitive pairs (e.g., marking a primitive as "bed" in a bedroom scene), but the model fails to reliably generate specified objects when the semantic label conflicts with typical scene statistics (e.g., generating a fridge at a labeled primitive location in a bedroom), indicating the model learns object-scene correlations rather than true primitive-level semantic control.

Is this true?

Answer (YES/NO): NO